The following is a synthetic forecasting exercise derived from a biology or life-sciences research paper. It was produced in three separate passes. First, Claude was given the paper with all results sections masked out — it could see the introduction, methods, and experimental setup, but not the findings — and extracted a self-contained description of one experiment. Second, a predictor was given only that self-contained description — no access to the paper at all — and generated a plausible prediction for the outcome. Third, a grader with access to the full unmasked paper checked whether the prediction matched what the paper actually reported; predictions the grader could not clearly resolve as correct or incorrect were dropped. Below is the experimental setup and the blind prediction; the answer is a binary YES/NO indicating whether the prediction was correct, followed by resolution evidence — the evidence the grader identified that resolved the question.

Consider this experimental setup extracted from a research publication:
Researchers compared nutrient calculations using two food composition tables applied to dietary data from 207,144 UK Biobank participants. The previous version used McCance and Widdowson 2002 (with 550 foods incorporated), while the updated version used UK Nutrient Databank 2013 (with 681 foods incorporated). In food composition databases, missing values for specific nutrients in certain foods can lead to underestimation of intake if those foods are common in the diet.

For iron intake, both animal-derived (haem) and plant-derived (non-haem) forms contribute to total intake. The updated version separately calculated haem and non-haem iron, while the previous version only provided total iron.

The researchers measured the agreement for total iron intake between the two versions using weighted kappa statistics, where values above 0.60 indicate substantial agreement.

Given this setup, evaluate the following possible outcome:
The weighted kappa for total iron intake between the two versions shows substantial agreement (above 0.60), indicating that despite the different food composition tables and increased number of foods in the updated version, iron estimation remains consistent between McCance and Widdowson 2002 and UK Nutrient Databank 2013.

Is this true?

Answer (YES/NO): YES